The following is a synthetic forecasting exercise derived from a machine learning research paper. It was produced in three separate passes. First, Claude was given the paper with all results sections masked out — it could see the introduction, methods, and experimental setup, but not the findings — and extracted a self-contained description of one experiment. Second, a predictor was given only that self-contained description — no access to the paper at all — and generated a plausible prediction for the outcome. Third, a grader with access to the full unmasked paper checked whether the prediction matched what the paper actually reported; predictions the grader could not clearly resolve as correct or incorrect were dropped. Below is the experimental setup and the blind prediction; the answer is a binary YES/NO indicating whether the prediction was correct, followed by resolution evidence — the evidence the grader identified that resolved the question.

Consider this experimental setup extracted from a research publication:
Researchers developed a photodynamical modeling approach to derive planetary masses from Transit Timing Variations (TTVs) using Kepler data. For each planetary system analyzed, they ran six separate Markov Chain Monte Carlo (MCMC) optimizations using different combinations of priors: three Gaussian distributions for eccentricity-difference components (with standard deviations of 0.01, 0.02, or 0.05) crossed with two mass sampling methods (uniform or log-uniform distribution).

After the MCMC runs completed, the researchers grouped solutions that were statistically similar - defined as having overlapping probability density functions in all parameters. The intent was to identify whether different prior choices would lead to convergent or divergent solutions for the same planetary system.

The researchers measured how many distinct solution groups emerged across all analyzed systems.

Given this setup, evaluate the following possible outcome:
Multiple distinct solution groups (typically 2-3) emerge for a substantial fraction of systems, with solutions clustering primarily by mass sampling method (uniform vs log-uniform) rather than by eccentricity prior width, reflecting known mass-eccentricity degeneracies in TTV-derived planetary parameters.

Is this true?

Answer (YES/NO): NO